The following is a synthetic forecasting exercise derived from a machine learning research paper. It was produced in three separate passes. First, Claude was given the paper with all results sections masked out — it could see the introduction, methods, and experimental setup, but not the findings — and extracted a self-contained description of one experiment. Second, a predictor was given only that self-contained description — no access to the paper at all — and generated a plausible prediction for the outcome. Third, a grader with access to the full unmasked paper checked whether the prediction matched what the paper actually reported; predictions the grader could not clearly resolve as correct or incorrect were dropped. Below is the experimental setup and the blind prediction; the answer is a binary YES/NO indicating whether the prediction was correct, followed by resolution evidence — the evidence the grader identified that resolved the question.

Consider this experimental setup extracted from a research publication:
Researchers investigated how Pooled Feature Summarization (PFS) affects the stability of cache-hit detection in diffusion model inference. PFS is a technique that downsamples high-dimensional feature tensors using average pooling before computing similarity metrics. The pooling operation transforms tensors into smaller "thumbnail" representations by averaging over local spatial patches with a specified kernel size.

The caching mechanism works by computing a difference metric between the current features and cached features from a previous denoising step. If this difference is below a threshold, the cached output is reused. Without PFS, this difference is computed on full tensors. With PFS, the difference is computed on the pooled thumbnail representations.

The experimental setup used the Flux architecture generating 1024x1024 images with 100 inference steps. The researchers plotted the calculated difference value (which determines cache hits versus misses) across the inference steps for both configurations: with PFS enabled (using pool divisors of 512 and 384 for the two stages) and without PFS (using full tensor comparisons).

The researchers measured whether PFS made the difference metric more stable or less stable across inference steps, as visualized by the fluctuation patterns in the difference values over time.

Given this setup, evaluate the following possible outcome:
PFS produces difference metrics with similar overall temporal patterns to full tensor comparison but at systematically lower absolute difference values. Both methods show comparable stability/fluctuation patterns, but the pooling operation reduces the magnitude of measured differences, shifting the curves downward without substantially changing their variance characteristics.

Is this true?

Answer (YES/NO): NO